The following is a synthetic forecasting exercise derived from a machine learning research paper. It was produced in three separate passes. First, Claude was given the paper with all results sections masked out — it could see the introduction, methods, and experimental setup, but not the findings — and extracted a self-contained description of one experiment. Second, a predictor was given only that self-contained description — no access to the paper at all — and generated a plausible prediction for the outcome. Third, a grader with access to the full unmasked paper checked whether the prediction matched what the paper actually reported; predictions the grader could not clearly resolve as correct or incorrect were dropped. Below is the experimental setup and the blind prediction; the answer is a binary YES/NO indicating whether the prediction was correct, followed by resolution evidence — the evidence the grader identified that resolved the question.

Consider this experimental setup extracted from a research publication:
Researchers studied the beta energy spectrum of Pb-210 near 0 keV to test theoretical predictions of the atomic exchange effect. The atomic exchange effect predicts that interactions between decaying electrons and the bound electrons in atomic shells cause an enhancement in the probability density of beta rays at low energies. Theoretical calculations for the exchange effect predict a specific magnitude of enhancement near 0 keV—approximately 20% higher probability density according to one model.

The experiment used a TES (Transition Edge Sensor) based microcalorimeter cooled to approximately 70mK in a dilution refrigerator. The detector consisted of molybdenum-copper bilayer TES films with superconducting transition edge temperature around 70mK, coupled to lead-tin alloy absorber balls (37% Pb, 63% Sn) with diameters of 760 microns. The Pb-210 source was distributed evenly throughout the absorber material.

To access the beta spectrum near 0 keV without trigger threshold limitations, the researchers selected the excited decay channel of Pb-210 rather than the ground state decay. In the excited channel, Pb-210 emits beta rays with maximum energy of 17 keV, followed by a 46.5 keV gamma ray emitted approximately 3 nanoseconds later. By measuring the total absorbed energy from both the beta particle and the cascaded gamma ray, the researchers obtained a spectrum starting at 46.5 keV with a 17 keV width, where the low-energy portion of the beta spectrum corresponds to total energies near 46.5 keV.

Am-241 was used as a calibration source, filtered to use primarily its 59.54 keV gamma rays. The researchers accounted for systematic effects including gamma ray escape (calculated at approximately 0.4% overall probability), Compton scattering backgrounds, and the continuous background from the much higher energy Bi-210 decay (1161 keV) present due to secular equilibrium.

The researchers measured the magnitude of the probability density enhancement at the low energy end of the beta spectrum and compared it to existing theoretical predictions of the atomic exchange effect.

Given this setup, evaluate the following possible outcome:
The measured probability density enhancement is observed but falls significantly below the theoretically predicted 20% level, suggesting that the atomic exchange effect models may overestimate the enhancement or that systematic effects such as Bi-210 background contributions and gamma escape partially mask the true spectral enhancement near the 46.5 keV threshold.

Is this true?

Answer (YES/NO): NO